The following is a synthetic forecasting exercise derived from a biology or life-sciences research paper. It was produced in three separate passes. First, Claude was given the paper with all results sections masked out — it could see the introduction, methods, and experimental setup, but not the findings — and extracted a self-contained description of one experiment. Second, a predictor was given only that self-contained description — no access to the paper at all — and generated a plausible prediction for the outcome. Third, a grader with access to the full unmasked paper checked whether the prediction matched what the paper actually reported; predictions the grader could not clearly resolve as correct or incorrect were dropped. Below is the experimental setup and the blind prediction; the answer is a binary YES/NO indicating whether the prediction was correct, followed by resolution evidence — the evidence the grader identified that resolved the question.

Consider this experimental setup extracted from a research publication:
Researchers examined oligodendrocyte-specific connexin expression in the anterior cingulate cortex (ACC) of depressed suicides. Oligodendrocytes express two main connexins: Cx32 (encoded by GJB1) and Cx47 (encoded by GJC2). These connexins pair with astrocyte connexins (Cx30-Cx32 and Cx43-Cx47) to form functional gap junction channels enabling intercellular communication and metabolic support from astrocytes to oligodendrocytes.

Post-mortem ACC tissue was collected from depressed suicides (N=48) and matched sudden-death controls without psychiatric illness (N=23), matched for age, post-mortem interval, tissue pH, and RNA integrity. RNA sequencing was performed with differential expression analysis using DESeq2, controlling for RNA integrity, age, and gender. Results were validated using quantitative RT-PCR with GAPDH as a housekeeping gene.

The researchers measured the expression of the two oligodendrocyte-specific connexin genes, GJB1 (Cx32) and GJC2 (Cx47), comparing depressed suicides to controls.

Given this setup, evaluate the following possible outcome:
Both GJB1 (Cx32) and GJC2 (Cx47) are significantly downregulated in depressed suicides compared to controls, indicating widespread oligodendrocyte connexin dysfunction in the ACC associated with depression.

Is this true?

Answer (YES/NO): YES